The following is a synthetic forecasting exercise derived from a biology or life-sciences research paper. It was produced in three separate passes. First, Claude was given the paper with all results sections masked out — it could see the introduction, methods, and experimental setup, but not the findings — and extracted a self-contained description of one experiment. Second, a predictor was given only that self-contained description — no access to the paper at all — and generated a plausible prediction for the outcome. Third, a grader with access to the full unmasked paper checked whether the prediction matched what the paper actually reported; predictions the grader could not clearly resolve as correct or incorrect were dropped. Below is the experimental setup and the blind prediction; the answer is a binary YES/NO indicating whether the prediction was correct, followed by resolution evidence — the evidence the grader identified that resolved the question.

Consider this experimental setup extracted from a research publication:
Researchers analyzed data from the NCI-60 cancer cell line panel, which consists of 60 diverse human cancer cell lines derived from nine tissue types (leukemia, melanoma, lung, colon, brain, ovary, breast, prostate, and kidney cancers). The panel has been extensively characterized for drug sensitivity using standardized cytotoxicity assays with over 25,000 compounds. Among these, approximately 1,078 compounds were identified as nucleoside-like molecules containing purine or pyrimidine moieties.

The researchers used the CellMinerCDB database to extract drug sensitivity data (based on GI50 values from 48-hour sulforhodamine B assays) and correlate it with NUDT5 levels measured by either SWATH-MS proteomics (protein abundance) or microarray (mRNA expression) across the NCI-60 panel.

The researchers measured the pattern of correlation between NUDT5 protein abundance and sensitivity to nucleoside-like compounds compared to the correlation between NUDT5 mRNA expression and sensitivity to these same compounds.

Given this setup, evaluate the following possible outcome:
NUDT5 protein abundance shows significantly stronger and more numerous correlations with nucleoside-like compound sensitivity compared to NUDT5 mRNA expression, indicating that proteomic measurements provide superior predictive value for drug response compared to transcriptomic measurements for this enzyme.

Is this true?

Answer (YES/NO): YES